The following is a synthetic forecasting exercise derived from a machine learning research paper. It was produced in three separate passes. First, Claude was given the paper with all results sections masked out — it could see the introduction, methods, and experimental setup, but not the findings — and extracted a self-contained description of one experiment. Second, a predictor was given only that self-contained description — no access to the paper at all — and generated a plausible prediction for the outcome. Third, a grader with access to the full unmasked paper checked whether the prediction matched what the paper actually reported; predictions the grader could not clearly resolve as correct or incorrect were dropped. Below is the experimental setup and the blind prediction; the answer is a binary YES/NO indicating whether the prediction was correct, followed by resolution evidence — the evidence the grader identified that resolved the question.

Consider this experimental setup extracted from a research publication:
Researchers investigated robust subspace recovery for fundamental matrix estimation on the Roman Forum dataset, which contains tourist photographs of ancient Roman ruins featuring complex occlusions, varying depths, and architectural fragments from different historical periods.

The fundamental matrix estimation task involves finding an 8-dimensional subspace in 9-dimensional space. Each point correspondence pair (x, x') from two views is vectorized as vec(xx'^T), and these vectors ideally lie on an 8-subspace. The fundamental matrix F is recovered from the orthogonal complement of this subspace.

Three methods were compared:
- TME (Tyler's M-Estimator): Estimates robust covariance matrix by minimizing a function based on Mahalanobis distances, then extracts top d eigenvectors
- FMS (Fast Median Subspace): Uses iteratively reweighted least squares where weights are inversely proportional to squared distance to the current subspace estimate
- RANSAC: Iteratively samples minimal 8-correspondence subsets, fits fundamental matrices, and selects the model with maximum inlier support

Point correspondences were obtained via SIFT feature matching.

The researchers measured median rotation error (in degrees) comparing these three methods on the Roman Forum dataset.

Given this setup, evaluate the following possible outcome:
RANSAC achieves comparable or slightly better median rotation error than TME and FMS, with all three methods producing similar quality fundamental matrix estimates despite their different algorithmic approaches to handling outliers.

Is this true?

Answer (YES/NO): NO